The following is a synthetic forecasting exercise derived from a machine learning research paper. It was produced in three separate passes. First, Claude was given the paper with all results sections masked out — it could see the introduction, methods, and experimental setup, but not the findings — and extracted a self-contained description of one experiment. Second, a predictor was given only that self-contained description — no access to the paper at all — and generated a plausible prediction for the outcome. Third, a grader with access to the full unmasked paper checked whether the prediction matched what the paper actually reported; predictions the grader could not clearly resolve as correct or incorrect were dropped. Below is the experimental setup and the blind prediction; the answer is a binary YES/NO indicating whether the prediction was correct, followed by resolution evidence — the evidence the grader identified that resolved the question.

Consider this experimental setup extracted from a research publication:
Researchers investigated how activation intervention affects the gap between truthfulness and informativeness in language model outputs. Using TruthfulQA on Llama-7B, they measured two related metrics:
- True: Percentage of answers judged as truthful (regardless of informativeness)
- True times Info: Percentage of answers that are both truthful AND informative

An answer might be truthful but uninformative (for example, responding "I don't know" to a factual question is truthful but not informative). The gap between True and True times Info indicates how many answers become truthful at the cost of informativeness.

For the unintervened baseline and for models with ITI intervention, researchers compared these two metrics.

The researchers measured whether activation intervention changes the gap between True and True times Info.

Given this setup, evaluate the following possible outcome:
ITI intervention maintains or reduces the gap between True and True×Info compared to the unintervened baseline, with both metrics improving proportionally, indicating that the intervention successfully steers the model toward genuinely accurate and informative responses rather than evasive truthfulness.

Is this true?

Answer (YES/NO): NO